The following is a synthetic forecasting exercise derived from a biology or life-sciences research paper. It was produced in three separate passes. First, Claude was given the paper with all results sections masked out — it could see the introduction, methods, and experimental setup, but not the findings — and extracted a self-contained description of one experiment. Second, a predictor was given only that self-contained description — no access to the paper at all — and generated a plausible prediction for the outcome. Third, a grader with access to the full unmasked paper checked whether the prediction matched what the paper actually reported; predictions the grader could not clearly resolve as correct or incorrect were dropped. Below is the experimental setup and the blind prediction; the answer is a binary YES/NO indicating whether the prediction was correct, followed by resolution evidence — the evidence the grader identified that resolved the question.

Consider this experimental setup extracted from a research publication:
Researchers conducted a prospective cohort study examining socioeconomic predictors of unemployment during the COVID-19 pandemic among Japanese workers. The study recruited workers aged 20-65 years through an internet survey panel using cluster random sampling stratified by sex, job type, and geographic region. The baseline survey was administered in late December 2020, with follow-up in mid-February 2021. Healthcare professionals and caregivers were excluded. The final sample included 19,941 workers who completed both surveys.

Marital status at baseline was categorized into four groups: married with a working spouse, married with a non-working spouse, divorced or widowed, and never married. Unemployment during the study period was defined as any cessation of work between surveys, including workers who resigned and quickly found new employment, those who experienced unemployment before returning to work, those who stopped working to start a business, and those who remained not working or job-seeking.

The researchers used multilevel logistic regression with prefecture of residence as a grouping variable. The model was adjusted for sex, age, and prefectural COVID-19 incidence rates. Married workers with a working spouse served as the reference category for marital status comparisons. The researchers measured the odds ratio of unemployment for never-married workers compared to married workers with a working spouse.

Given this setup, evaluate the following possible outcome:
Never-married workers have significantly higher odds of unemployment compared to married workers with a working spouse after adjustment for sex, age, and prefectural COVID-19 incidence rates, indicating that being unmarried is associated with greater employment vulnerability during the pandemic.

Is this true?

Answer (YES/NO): YES